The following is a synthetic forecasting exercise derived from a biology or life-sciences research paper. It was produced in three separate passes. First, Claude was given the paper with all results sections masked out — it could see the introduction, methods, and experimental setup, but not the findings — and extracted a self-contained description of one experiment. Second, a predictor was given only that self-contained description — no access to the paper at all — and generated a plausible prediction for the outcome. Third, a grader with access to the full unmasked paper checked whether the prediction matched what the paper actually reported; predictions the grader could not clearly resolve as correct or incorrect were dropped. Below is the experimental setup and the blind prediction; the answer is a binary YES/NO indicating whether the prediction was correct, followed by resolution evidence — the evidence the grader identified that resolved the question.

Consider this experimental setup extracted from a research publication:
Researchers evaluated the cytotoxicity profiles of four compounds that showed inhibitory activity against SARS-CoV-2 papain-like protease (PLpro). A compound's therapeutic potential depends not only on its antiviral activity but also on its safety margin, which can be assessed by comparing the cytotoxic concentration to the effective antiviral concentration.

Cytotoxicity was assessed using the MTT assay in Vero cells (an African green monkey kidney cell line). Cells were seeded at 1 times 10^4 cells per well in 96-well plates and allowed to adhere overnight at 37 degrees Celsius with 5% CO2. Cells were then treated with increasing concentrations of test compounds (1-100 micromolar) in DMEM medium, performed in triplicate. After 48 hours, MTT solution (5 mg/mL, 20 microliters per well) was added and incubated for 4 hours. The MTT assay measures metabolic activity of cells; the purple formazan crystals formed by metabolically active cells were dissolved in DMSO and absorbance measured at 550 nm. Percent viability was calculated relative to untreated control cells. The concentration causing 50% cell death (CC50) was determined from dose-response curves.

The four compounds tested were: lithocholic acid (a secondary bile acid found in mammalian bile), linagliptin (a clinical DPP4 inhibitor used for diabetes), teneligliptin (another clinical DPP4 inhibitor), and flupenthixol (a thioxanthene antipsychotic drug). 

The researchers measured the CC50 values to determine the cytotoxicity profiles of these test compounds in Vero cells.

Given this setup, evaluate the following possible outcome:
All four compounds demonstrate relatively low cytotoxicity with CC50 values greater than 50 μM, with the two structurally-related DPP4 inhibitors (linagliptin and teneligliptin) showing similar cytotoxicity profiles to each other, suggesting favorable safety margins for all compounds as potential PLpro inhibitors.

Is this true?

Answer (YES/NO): YES